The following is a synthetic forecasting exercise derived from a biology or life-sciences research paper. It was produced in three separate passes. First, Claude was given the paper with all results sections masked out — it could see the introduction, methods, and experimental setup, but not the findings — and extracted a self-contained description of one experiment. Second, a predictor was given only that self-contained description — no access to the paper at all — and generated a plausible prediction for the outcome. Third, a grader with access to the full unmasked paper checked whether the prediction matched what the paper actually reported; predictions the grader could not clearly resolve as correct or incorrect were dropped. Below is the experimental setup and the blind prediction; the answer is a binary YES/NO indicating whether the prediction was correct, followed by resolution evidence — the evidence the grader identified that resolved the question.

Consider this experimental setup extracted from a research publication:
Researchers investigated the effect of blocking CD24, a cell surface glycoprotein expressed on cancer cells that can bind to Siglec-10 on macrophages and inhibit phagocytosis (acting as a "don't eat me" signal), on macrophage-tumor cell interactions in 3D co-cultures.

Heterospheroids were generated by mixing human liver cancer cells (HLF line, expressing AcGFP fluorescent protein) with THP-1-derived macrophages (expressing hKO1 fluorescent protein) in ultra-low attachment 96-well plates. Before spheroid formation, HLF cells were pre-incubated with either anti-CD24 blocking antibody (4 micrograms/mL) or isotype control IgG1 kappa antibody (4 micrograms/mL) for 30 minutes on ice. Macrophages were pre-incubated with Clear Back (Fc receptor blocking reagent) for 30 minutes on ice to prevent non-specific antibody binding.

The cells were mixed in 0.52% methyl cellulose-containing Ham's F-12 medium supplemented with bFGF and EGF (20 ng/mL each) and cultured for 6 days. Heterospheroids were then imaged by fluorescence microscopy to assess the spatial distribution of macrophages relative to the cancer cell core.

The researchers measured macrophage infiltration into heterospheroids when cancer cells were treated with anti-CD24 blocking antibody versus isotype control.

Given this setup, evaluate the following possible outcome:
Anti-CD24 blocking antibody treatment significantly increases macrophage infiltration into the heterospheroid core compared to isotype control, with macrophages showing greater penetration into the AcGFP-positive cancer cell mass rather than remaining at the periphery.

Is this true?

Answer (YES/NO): NO